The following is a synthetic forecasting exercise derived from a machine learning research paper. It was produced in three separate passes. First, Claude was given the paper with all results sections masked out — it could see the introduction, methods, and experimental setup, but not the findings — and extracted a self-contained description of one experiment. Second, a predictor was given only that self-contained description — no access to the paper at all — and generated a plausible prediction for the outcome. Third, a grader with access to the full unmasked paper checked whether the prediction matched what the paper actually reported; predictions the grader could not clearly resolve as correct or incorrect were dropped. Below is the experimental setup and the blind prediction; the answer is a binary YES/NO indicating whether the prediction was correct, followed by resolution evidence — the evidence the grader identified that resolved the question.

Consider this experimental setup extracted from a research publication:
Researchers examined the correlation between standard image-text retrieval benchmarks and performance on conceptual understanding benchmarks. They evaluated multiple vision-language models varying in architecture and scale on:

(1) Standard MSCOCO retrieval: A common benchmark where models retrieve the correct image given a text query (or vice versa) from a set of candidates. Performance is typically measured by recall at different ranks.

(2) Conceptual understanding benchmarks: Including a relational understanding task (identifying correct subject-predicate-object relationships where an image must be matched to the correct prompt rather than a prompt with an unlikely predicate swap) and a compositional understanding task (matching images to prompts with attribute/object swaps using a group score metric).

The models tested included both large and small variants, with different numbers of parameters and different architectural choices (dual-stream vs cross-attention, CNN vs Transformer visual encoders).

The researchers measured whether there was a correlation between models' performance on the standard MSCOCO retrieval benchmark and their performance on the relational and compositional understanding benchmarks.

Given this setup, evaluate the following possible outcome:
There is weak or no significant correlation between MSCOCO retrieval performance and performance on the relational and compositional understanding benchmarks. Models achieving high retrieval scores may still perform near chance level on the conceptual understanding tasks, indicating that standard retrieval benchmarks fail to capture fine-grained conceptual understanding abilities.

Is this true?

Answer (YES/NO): NO